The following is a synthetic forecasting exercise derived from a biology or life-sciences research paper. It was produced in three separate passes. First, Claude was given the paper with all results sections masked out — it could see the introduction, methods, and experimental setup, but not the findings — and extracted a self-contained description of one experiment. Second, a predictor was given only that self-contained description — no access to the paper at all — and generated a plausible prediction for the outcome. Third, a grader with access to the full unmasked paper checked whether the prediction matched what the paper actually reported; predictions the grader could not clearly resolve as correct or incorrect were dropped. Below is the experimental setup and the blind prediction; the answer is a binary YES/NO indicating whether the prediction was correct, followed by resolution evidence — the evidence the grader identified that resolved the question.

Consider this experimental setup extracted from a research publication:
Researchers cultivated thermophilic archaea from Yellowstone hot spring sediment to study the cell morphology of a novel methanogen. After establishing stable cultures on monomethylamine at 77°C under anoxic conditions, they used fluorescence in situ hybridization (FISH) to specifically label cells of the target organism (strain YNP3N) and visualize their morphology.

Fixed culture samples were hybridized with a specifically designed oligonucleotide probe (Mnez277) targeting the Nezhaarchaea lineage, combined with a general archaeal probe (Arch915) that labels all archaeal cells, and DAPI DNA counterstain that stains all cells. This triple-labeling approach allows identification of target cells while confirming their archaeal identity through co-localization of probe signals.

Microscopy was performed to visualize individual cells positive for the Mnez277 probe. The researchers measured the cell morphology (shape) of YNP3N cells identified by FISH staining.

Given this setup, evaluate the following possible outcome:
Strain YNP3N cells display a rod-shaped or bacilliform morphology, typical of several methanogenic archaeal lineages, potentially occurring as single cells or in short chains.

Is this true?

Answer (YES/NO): NO